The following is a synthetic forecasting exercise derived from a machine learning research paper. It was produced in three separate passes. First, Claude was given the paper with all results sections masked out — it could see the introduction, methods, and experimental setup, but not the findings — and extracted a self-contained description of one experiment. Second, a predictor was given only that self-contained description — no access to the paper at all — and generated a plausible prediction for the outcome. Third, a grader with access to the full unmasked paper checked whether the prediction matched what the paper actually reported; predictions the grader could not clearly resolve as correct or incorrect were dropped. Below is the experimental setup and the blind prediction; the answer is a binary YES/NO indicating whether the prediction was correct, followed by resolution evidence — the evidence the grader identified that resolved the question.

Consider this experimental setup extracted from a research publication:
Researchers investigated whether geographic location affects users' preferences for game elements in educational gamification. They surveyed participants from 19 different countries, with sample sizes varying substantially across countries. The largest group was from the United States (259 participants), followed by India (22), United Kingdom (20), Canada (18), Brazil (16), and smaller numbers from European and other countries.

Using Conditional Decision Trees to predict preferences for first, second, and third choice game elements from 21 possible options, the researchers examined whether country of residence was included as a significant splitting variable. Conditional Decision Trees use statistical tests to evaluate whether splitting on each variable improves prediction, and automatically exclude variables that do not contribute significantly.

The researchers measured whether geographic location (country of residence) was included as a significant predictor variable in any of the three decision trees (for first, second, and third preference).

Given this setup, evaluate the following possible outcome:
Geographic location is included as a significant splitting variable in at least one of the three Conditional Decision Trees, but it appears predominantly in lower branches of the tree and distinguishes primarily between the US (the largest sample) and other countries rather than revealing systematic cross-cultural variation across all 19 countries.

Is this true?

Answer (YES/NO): NO